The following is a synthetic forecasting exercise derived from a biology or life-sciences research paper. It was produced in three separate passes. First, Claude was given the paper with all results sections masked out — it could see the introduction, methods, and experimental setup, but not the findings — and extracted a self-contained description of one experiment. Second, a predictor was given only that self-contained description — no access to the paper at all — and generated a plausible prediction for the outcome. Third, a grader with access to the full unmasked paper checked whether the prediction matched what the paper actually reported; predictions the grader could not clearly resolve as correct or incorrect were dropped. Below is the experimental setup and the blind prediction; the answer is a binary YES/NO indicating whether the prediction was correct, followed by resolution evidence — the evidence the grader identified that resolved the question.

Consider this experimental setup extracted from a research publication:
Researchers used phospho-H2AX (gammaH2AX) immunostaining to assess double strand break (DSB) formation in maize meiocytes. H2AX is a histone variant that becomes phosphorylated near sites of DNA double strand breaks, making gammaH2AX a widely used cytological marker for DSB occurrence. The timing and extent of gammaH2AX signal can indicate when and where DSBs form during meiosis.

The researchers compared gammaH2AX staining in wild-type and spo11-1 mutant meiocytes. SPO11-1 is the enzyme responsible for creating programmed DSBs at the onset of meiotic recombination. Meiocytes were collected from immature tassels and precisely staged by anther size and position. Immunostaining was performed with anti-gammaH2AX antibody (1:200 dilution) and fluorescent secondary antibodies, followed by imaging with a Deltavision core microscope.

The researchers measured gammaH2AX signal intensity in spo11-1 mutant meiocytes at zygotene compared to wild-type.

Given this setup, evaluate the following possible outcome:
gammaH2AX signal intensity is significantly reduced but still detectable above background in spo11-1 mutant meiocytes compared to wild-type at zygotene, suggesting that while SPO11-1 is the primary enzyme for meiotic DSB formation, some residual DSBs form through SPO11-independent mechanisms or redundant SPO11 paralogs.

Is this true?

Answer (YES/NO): NO